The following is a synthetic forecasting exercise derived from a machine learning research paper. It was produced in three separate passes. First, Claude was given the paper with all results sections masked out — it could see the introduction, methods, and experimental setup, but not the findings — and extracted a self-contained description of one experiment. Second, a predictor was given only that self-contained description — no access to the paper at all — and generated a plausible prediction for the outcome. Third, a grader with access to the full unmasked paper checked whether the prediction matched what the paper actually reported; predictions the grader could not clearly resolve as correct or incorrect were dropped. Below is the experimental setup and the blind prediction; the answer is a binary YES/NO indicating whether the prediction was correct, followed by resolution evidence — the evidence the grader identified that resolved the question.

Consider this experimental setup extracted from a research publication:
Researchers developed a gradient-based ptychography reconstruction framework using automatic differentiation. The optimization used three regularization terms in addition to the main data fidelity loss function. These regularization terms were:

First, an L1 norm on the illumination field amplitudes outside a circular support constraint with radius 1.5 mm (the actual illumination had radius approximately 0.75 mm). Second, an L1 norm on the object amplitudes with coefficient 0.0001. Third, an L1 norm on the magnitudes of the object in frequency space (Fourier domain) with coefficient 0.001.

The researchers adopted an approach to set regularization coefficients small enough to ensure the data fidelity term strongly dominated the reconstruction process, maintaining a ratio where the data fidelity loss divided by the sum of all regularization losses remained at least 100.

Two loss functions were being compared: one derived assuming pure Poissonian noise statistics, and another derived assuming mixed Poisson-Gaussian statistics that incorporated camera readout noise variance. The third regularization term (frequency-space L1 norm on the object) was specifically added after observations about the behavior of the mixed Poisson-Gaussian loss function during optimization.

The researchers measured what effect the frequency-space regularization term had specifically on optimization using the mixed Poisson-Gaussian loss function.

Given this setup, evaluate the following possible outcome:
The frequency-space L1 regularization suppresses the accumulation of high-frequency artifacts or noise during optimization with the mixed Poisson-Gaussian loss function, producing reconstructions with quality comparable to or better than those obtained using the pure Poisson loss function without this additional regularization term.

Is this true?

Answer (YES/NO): NO